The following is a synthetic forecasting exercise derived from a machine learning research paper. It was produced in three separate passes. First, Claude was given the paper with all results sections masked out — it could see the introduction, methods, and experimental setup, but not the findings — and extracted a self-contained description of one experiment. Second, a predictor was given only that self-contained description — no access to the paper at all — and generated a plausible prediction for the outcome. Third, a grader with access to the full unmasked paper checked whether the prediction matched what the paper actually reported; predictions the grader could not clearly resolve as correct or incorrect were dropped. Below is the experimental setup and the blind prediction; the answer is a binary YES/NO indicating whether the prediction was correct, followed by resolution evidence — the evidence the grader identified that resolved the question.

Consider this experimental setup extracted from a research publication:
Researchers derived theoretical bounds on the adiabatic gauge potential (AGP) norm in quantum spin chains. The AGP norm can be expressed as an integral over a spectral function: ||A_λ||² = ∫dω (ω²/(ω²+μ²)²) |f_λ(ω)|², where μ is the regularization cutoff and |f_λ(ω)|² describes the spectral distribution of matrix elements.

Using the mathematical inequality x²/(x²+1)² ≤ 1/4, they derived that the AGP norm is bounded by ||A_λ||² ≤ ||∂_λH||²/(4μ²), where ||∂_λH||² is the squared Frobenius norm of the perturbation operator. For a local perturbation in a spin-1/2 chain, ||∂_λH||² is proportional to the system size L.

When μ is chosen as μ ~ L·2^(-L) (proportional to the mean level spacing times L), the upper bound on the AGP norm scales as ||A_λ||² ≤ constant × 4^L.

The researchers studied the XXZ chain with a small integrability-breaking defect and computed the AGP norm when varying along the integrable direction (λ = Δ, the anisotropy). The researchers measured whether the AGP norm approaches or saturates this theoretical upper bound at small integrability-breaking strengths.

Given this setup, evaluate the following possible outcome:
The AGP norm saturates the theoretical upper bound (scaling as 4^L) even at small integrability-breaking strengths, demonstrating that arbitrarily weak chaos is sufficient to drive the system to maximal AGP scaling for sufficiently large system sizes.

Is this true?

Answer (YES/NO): YES